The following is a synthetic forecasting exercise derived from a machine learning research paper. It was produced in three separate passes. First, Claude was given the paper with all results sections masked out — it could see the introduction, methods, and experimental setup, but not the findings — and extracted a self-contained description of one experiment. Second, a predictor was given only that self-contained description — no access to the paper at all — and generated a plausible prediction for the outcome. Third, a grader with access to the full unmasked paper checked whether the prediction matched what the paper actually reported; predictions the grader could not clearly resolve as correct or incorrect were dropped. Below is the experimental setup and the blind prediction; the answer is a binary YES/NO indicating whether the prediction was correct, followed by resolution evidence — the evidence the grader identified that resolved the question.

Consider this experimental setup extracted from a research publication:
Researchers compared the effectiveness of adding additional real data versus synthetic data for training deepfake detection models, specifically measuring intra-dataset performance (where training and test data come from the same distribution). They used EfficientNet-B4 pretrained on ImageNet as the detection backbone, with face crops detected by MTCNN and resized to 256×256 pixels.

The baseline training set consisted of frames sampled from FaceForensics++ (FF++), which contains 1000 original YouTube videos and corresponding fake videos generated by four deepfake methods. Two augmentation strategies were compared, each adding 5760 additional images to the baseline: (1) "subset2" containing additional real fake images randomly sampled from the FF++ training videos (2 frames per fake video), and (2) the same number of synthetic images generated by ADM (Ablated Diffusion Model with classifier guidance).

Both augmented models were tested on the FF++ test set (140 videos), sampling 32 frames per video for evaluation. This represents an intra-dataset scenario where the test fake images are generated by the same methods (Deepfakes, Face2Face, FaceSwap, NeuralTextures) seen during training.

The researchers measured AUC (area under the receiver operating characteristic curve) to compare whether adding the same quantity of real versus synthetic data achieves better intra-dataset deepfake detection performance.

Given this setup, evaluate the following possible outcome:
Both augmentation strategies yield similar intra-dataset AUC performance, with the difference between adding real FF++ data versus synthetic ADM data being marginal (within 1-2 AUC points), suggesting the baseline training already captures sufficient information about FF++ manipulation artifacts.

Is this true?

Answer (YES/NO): YES